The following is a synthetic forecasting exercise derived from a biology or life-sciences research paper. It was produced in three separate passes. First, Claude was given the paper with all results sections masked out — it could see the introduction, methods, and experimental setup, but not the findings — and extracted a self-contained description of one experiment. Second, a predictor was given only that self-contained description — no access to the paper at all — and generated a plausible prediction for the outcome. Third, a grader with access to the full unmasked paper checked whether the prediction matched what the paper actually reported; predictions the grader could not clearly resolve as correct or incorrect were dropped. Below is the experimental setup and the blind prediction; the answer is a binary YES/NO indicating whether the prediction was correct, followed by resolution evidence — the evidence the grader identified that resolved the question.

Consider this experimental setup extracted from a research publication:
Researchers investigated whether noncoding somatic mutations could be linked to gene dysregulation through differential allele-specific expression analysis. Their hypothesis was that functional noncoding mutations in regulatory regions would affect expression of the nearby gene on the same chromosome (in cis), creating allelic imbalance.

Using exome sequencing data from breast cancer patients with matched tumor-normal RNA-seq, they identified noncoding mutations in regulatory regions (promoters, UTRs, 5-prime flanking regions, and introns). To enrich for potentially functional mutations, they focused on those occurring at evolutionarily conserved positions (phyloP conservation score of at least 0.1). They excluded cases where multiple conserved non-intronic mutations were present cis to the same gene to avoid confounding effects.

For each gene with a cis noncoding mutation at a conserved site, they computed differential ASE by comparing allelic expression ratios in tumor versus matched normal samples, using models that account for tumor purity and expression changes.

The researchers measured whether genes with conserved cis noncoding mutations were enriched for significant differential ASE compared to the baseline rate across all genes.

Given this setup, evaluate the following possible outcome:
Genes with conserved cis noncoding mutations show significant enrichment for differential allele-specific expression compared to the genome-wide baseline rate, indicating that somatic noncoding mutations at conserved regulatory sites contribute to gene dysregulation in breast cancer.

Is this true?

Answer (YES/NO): YES